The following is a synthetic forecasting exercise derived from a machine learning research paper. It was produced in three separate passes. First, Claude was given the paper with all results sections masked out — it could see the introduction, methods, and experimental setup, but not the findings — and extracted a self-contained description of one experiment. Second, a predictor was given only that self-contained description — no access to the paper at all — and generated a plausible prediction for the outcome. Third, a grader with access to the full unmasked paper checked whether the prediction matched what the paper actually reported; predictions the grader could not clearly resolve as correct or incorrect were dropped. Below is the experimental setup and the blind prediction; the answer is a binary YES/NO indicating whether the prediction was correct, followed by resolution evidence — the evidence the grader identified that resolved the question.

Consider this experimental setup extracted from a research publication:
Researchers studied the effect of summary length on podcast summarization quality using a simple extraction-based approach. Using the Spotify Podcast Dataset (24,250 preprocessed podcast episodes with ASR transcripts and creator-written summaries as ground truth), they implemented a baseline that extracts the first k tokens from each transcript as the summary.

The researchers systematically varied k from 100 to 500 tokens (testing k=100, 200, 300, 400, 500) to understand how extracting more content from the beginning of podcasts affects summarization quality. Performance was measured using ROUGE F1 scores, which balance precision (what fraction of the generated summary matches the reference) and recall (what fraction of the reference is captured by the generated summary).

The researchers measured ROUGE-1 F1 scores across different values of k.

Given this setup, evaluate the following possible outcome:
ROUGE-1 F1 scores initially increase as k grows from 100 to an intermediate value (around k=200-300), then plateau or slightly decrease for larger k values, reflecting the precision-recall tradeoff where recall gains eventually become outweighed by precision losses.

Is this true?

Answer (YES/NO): NO